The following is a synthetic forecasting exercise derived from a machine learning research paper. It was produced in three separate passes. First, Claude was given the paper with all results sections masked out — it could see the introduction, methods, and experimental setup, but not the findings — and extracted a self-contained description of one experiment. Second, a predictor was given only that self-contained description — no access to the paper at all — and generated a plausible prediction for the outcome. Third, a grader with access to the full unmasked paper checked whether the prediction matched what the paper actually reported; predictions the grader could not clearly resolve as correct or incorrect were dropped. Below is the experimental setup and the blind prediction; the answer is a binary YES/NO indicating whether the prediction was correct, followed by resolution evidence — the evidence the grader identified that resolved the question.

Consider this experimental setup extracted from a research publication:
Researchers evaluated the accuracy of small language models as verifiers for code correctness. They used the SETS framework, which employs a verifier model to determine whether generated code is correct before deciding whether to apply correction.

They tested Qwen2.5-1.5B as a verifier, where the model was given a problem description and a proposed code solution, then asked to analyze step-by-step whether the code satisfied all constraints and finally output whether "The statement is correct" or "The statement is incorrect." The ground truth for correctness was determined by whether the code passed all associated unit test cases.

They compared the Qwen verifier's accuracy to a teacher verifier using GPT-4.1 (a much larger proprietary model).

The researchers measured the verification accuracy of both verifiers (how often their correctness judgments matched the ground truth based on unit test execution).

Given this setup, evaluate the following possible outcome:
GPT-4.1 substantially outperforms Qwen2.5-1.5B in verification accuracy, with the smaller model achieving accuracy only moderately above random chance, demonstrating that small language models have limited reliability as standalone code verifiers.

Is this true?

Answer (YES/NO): NO